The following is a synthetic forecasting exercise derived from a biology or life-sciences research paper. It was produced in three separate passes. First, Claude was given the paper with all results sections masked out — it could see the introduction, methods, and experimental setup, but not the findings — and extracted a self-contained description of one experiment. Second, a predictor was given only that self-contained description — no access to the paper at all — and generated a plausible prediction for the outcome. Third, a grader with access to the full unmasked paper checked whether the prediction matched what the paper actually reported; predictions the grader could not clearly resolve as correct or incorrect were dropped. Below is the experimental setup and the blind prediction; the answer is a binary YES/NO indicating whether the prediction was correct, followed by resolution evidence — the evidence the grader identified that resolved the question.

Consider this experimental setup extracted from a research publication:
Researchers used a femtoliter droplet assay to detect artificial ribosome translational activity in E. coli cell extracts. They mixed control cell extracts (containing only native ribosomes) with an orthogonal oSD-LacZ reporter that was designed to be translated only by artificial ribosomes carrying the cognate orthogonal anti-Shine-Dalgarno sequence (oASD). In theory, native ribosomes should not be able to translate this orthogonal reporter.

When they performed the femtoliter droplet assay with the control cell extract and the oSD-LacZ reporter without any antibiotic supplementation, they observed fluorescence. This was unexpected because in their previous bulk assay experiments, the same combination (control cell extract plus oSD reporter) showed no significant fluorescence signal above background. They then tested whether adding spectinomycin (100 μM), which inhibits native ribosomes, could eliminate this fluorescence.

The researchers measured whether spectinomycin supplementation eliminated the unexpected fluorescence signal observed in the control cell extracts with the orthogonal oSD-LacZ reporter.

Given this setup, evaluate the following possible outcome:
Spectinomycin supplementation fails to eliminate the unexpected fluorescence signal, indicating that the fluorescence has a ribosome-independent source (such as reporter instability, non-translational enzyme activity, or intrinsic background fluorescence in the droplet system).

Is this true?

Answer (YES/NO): NO